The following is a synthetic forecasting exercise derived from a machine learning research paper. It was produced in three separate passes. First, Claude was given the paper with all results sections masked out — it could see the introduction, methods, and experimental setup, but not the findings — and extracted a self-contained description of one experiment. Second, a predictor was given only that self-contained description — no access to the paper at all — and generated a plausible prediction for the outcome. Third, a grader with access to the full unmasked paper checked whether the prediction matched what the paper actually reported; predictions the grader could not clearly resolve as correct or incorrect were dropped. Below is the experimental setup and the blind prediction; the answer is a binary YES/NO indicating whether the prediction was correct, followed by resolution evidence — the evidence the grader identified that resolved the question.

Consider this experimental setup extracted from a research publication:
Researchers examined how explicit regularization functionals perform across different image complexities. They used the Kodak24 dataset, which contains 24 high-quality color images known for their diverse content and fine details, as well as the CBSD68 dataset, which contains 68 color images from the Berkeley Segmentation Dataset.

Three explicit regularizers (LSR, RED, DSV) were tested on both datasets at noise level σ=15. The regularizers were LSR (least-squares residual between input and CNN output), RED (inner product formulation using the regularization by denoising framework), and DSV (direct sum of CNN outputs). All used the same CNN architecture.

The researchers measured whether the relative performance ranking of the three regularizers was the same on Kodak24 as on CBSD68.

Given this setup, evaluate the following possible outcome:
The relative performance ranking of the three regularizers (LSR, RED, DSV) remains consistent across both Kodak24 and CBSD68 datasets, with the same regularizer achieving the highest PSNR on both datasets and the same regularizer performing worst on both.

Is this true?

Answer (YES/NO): YES